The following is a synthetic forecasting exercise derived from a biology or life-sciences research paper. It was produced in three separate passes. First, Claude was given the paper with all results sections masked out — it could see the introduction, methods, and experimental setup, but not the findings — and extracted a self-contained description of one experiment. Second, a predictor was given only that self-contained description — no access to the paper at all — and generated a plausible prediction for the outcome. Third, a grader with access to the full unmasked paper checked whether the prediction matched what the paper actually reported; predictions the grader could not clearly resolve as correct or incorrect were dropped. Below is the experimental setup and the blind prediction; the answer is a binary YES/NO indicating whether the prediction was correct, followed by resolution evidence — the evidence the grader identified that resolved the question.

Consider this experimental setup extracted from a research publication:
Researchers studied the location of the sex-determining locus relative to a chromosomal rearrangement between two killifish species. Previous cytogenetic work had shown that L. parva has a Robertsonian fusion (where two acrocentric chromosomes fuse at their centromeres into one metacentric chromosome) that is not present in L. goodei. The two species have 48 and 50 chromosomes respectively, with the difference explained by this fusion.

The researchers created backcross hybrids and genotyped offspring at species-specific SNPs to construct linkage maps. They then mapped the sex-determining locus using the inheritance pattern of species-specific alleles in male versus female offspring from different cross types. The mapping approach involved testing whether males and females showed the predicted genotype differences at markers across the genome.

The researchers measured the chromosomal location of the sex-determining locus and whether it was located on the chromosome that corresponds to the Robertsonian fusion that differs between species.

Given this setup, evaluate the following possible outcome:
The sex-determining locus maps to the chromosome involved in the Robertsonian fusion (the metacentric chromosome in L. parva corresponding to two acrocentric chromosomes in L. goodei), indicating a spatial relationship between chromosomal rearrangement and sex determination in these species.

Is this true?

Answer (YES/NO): YES